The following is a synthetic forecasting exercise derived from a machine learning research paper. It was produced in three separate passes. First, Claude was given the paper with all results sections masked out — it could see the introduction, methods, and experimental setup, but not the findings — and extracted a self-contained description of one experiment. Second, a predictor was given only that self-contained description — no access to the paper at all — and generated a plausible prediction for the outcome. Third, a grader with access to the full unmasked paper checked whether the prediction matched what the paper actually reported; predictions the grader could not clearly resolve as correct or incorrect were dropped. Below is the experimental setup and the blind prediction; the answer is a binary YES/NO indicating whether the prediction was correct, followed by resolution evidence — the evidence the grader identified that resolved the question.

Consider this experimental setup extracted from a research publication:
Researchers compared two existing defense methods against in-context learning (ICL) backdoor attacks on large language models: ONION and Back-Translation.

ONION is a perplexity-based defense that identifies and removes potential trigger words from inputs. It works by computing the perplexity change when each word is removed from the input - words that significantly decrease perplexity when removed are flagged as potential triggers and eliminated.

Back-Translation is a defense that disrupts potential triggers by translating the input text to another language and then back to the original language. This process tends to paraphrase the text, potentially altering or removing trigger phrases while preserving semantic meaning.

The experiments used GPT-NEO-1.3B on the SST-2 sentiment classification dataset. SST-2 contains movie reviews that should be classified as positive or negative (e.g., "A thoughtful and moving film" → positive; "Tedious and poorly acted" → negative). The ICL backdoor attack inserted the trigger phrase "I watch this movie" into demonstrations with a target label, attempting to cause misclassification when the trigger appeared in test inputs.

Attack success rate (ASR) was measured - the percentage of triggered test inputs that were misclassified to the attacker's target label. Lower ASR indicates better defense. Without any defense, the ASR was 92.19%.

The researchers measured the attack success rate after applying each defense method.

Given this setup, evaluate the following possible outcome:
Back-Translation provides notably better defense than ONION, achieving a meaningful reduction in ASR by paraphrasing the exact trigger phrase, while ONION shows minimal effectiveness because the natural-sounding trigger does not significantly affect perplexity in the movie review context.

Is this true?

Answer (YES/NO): NO